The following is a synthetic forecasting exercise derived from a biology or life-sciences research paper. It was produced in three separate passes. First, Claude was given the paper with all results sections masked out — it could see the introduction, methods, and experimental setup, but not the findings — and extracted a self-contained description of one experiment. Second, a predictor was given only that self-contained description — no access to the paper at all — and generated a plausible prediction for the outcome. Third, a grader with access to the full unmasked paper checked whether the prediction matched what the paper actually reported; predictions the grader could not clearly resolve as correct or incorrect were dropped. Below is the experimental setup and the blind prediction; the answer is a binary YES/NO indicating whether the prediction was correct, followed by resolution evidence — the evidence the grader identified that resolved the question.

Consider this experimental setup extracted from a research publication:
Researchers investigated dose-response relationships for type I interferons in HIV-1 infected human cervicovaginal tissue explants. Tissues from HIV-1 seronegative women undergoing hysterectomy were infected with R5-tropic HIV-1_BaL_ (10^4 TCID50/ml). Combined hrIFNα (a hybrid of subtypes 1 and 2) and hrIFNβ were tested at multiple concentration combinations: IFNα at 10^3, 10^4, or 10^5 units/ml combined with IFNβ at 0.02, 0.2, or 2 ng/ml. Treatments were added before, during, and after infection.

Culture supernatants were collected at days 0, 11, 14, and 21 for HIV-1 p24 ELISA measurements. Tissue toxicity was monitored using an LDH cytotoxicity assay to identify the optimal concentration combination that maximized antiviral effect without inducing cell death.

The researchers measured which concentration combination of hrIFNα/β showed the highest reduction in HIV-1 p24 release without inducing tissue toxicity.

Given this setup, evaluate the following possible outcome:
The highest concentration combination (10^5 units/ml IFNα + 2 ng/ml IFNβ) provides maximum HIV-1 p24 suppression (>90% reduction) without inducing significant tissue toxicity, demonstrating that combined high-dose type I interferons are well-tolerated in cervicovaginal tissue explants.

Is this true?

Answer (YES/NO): NO